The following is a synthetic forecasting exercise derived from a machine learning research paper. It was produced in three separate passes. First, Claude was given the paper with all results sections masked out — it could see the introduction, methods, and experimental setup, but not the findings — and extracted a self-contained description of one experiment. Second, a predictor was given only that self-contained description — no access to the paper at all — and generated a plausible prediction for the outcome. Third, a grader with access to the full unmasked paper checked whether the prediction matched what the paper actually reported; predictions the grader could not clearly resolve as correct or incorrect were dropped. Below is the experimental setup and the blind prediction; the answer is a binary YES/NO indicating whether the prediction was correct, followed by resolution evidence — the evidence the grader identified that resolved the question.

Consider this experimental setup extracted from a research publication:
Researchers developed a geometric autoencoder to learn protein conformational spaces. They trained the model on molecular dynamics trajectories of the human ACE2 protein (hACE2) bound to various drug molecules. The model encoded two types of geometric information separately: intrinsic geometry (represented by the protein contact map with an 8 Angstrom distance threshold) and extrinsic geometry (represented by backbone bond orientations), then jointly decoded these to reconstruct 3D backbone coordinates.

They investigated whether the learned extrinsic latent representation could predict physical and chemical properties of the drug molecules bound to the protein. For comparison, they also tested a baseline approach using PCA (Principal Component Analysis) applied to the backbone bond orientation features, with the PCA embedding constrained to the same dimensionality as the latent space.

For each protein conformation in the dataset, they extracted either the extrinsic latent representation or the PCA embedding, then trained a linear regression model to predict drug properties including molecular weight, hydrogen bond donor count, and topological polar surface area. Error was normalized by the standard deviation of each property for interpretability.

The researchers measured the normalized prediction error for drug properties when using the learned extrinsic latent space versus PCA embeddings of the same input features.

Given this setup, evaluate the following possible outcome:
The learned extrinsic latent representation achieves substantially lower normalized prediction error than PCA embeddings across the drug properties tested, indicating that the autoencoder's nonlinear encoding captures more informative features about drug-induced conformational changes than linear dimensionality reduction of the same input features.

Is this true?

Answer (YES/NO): NO